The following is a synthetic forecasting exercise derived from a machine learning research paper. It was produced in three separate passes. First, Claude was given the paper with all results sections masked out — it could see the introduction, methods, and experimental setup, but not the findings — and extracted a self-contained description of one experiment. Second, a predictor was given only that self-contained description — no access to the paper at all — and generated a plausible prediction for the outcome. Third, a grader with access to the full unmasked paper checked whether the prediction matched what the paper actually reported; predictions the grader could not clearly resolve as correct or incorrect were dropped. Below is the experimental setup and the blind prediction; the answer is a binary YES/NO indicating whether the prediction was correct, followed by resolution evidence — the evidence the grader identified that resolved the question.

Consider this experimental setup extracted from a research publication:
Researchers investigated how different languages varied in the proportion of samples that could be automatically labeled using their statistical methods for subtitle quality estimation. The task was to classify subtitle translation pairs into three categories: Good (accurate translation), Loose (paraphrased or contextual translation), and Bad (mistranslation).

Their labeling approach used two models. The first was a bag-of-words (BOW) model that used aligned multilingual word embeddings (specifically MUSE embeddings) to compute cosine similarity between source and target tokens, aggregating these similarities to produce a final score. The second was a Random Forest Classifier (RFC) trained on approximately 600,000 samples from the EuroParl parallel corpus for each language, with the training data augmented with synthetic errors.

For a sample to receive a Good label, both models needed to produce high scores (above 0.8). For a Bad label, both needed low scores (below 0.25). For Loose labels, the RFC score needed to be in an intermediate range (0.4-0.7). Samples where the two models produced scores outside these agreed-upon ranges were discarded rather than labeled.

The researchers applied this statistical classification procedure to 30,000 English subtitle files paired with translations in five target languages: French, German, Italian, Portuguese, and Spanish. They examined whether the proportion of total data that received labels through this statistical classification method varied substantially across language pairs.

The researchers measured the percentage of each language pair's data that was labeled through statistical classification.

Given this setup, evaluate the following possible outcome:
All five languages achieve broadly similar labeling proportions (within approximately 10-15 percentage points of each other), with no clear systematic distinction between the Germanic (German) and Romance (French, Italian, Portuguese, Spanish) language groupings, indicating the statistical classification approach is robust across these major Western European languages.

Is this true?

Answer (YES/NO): YES